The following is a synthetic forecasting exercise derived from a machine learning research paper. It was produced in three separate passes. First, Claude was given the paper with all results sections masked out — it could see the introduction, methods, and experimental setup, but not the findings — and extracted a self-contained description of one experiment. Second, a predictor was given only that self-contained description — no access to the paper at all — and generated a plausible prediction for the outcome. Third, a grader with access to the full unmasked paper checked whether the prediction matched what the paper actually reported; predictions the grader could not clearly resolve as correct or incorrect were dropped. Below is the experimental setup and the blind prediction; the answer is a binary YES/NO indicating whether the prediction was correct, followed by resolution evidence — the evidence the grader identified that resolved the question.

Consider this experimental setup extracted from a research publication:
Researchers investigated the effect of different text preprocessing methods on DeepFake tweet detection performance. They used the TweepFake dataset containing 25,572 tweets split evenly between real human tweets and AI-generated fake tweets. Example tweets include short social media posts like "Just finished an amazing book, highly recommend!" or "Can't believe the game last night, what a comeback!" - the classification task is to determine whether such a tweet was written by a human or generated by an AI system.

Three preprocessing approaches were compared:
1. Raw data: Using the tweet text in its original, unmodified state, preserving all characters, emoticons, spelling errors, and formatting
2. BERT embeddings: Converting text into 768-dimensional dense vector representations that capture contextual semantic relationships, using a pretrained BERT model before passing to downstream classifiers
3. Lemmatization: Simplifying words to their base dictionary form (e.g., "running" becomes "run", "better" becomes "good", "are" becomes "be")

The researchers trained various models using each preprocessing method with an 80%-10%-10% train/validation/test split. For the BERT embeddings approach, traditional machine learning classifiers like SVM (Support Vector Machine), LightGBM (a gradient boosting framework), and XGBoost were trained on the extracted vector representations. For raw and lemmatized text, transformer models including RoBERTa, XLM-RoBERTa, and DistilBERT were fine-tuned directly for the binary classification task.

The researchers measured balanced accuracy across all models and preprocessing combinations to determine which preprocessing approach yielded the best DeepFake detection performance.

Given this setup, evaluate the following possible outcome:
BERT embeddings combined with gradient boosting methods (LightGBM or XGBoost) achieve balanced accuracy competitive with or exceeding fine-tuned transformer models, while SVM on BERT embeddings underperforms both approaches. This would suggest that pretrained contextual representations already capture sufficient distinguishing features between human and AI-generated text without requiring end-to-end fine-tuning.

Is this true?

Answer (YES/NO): NO